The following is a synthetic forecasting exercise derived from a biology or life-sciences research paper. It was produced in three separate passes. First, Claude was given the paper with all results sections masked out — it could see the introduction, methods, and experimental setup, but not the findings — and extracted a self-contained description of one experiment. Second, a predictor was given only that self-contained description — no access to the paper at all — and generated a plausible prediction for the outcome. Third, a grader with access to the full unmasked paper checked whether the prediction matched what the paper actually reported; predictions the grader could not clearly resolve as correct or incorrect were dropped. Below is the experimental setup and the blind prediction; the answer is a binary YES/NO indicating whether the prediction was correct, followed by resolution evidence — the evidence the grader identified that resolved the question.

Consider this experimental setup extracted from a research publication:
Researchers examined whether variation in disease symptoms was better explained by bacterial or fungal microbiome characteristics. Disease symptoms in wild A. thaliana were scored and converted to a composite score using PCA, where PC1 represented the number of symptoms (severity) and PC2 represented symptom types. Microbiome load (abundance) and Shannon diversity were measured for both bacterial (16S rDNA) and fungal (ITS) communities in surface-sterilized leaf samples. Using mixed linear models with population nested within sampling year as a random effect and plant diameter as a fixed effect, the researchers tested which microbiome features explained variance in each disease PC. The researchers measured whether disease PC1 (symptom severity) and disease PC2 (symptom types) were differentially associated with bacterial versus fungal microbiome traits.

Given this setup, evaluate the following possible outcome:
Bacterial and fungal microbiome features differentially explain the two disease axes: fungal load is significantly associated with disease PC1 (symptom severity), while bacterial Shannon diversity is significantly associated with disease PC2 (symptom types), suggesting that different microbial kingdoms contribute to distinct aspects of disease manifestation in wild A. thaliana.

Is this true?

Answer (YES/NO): NO